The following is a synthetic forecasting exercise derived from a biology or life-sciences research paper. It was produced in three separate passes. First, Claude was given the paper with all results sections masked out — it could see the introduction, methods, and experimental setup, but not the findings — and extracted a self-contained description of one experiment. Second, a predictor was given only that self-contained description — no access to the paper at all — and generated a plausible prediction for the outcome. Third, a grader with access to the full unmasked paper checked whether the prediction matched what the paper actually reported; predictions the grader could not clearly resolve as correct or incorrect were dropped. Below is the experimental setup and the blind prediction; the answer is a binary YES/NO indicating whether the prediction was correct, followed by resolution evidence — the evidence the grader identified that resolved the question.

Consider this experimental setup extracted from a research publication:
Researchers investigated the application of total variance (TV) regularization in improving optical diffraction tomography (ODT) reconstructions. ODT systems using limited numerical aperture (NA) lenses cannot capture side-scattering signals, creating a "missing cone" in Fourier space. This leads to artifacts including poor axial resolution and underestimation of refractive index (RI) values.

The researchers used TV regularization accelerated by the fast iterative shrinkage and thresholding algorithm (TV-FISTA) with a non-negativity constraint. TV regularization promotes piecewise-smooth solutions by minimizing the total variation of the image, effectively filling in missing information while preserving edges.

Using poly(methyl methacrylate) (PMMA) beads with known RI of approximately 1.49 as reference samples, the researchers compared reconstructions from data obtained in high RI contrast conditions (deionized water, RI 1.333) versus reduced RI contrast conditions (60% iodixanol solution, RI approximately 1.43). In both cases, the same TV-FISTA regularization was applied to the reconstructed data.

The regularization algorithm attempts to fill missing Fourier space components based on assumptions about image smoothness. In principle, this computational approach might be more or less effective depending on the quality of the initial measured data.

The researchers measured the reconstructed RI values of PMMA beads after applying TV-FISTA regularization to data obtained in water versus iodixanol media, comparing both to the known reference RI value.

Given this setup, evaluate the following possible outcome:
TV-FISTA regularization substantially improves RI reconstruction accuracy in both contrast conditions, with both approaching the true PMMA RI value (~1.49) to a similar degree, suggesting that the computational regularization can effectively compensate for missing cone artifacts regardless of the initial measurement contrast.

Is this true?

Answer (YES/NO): NO